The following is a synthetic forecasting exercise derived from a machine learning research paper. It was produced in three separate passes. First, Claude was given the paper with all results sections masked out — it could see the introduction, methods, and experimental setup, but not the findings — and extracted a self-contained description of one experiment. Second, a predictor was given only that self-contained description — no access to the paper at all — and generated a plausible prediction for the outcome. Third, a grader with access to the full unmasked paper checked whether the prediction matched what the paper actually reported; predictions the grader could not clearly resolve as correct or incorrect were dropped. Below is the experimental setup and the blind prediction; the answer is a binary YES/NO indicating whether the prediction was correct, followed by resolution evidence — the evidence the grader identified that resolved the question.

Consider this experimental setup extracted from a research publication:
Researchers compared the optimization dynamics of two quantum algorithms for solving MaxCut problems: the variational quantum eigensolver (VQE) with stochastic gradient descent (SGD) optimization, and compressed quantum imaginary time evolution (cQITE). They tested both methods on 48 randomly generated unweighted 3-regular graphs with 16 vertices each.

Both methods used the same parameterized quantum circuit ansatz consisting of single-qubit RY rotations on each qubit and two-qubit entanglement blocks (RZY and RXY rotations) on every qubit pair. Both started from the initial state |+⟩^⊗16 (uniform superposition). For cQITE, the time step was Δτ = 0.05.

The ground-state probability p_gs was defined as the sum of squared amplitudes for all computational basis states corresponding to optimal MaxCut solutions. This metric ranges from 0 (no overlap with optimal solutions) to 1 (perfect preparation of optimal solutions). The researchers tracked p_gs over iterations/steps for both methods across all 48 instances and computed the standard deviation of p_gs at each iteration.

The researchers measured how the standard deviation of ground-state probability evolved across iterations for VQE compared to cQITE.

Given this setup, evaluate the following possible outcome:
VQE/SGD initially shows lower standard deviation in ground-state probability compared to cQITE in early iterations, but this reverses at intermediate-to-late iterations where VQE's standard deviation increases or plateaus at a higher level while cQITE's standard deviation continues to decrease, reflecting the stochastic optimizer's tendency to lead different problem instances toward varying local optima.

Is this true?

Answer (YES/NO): NO